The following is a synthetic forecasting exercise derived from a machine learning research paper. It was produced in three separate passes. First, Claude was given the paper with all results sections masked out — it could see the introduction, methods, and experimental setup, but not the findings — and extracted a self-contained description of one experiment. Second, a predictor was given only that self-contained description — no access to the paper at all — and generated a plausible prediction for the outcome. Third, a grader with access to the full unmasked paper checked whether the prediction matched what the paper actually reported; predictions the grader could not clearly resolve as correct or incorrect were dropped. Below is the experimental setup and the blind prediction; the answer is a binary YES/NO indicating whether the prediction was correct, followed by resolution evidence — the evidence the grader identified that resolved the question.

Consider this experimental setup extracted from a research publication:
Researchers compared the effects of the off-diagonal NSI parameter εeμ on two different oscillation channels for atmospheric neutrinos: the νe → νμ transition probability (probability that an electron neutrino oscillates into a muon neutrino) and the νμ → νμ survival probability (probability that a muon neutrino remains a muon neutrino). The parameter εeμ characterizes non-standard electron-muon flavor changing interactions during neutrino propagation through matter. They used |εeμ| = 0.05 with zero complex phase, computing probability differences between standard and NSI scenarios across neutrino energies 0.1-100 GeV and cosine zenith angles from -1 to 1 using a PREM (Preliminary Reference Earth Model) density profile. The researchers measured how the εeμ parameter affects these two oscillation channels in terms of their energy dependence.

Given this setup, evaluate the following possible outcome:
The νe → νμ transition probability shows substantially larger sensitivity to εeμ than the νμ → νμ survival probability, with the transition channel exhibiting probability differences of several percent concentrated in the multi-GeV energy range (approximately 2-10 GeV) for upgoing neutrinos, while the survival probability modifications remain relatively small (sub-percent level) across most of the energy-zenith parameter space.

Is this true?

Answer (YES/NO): NO